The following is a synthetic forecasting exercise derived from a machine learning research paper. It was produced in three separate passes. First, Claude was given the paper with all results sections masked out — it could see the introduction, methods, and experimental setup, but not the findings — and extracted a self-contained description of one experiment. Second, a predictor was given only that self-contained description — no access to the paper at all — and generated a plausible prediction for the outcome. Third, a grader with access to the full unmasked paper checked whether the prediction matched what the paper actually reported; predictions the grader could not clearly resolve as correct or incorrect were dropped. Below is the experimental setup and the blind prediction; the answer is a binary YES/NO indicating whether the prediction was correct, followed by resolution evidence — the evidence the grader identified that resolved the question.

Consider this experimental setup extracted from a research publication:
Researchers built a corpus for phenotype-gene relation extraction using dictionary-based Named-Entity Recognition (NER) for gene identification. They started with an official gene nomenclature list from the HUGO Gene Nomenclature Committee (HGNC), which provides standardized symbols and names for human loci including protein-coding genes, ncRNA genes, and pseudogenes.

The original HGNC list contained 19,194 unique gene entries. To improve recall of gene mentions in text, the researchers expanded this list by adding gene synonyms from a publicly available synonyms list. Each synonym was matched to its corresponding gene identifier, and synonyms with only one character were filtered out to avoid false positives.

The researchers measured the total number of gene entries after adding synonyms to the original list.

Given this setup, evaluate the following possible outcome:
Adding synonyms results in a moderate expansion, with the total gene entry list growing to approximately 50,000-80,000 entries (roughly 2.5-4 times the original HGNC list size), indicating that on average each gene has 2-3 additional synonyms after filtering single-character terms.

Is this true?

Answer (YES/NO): YES